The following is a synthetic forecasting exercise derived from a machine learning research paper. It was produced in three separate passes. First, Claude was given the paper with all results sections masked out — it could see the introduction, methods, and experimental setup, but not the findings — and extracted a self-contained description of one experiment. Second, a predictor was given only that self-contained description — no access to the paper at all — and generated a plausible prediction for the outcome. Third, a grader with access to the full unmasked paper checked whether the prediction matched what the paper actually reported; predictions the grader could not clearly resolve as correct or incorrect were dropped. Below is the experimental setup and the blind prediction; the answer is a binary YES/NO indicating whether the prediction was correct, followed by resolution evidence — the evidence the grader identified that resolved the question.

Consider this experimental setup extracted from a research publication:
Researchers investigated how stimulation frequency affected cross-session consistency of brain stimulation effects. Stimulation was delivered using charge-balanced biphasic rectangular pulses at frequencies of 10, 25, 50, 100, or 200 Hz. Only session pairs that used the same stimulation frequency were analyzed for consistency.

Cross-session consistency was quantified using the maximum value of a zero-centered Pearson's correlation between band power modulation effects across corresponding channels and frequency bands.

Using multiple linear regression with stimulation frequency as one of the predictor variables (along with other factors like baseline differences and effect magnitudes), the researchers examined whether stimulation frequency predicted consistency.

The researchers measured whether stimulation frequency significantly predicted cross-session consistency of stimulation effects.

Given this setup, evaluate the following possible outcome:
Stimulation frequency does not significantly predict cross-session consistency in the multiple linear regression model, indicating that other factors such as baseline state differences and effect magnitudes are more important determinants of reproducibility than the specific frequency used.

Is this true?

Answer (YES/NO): YES